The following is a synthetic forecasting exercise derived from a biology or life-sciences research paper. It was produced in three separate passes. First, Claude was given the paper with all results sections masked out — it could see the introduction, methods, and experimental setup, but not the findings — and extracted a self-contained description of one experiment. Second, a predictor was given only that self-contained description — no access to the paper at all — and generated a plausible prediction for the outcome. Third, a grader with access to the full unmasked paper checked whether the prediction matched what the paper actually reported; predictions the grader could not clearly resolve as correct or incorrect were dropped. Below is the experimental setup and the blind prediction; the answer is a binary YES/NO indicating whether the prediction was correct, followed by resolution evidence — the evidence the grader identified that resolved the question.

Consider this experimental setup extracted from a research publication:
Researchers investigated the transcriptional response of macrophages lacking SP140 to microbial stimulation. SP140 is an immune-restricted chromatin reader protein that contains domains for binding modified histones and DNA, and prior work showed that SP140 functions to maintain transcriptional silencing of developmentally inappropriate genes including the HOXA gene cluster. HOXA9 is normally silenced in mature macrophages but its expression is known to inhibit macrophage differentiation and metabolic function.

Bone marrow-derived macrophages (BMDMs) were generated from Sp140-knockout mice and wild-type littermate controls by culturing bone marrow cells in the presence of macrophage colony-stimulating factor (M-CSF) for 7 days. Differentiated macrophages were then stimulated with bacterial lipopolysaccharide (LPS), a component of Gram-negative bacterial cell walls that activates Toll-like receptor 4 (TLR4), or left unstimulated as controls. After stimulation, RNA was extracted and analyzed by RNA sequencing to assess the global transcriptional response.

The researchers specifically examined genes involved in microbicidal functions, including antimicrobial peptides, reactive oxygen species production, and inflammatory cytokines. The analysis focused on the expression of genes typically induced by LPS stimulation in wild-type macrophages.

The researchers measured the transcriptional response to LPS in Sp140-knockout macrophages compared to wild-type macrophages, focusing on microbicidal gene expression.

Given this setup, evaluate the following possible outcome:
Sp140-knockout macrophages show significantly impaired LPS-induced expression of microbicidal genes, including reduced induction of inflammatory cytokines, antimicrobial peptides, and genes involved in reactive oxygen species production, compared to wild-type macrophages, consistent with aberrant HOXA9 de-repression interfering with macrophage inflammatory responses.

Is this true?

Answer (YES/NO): YES